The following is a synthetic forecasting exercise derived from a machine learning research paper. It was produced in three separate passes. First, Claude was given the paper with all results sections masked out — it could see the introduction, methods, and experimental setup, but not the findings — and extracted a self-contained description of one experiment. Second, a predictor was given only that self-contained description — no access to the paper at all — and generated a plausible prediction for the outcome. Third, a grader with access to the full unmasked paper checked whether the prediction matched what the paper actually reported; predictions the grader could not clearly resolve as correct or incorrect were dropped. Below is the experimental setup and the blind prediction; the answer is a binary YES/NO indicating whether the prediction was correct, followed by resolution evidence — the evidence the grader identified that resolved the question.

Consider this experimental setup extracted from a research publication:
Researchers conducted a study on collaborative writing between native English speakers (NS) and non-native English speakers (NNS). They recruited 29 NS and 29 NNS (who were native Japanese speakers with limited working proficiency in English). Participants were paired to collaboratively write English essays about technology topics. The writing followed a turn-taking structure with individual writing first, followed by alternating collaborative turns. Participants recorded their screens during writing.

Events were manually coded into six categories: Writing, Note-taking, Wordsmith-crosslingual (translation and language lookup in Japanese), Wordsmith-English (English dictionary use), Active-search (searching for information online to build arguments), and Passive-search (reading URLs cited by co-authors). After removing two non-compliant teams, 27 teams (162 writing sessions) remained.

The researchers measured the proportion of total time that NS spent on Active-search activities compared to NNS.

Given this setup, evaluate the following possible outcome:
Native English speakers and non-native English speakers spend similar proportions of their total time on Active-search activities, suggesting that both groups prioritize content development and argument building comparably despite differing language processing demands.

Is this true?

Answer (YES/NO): NO